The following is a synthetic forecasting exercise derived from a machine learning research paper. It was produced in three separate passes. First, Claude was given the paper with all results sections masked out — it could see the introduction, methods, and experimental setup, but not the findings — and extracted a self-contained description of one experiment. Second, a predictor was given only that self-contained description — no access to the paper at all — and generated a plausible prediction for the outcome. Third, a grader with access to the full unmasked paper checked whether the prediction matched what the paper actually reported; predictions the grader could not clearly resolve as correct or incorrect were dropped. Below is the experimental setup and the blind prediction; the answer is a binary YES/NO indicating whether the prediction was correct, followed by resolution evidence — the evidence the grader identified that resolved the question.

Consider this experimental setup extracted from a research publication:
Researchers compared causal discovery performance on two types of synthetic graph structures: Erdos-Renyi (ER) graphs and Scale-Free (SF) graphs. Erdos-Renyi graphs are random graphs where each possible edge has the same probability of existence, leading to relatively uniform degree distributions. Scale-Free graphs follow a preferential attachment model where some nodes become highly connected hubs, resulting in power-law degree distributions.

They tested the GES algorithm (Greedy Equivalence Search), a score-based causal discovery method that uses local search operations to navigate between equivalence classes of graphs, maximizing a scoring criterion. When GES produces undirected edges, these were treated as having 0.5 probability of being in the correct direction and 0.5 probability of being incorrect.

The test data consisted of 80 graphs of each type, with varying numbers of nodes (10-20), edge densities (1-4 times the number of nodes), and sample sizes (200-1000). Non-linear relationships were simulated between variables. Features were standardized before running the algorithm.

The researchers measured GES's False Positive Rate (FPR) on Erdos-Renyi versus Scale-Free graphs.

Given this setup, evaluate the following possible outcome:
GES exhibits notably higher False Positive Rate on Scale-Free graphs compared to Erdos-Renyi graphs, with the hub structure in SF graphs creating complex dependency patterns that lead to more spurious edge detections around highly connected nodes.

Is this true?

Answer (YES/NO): NO